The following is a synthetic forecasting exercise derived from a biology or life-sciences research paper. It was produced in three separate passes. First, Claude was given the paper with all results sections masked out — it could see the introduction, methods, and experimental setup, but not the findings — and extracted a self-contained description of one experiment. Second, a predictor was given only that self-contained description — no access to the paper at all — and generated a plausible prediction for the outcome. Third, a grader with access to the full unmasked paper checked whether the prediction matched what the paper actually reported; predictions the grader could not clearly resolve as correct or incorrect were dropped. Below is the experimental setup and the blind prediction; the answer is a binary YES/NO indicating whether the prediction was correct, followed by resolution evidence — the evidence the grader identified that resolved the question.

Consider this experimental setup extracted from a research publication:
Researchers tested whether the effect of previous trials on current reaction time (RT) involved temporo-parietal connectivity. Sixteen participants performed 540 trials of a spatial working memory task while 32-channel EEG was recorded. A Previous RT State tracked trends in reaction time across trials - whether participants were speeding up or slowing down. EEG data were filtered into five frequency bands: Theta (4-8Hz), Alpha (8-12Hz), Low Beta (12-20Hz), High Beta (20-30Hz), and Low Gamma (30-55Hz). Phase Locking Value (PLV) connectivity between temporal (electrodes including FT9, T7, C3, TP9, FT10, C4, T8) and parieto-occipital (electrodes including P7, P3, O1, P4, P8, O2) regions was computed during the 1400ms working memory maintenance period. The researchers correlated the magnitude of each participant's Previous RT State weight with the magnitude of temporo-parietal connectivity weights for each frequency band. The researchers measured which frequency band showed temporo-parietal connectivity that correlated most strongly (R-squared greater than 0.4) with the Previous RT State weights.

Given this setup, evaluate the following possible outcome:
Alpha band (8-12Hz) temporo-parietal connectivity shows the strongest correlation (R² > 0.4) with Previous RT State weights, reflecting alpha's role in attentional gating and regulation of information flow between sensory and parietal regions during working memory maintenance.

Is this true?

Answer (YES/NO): YES